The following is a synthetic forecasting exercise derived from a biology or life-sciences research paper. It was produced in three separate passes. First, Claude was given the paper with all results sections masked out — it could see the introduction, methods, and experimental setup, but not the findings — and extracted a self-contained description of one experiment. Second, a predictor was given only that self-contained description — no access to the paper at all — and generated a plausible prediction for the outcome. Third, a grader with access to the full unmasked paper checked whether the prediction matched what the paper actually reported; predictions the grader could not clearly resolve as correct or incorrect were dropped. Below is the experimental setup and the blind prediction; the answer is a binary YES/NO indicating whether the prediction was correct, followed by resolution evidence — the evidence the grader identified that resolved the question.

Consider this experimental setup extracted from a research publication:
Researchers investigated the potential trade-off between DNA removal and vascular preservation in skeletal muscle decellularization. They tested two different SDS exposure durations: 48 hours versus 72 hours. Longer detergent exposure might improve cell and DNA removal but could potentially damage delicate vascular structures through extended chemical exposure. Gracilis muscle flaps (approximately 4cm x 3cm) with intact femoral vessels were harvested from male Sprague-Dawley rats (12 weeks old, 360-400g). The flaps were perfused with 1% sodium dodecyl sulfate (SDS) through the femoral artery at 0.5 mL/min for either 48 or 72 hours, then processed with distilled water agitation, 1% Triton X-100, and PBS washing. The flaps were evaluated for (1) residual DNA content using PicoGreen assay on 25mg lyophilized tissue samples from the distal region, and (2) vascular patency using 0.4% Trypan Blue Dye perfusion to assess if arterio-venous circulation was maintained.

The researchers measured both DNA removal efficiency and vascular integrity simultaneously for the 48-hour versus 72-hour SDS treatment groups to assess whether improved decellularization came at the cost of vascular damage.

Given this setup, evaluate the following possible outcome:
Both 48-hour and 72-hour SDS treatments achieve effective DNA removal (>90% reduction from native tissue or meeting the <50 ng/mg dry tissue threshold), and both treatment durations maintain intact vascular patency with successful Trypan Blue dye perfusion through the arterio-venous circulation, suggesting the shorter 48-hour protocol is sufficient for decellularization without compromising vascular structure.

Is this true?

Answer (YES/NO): NO